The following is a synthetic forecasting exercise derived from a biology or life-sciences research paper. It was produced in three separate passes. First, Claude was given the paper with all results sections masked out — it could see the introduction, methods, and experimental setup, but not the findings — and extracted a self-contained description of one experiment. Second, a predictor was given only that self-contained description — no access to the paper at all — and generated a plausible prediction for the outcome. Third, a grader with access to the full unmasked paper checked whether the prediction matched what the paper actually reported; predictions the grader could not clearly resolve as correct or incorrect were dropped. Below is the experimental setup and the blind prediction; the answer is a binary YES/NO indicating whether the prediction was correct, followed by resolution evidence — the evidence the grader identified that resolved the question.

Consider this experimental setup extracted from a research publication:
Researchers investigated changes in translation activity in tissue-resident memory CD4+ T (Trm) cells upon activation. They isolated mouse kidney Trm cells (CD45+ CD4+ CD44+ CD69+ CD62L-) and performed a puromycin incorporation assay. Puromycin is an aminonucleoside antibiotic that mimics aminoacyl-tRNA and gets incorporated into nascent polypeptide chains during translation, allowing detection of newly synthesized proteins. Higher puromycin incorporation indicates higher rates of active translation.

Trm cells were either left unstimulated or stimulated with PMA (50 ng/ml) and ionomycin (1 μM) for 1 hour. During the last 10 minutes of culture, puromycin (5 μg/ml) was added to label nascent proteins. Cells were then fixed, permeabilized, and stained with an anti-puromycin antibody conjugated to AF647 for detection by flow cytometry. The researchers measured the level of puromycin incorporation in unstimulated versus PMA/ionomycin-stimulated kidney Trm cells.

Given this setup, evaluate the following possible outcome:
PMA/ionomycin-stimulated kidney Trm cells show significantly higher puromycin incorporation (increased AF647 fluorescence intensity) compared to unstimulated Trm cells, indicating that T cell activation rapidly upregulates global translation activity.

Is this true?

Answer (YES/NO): YES